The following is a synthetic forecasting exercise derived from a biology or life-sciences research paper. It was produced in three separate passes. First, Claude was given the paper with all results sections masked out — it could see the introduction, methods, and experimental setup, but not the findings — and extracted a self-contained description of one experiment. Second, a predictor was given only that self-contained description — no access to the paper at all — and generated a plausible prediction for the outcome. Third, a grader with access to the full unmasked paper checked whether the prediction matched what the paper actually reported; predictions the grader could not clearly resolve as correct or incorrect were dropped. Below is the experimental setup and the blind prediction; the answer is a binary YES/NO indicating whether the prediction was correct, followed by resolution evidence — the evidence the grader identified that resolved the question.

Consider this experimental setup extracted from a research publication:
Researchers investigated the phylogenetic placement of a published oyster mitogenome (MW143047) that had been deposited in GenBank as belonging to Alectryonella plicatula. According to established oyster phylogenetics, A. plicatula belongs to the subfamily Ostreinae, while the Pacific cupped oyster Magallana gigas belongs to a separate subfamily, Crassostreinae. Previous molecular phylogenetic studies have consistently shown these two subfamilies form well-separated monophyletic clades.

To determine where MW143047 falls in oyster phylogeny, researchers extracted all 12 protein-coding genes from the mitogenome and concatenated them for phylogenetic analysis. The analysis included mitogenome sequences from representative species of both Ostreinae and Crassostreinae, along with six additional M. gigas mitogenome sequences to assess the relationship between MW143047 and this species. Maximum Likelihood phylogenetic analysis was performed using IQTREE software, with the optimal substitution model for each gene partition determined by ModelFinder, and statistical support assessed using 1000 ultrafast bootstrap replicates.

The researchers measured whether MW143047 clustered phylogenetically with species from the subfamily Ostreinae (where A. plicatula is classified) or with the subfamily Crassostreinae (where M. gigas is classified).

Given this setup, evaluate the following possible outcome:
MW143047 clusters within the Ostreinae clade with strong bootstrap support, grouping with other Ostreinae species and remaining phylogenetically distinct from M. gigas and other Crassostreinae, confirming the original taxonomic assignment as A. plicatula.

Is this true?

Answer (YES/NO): NO